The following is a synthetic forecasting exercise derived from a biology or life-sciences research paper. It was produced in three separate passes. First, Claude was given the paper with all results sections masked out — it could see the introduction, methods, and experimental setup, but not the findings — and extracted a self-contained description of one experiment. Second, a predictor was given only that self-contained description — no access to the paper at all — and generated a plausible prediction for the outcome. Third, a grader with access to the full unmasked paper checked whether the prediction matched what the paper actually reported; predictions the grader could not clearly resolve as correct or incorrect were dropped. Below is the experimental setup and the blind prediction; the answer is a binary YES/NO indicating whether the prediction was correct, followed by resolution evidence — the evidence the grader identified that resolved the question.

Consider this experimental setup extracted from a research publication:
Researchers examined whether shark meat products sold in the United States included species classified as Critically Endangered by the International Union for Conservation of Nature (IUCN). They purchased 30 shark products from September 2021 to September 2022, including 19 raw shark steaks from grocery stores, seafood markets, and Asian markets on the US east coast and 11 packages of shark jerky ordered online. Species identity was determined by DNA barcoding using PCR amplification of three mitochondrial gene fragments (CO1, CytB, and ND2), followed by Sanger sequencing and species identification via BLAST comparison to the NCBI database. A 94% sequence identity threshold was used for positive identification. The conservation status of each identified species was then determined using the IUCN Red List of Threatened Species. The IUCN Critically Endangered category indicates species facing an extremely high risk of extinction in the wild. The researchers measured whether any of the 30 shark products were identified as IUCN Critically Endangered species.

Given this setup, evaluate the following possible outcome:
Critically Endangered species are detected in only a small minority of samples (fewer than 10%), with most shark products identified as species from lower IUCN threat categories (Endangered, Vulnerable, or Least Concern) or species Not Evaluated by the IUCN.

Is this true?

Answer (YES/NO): NO